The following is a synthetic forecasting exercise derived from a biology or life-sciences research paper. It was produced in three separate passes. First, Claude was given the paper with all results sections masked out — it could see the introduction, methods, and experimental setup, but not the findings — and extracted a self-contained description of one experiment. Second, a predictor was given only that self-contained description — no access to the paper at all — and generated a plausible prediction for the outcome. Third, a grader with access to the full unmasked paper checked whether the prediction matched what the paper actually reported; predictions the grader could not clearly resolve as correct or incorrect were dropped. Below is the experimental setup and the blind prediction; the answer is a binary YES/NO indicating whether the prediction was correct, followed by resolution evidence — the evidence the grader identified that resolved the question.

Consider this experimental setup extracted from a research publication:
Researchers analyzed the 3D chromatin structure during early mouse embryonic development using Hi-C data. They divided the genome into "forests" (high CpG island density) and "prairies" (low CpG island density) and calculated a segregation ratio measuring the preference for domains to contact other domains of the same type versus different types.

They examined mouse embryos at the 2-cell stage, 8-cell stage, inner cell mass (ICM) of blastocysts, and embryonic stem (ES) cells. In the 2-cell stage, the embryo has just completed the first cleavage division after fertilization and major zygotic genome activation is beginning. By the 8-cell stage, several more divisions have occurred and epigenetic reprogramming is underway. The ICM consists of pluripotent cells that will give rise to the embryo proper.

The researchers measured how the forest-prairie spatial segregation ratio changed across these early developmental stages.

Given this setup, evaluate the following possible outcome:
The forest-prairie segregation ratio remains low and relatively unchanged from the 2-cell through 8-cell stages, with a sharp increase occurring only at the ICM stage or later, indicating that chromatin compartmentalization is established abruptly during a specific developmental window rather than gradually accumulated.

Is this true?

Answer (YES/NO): NO